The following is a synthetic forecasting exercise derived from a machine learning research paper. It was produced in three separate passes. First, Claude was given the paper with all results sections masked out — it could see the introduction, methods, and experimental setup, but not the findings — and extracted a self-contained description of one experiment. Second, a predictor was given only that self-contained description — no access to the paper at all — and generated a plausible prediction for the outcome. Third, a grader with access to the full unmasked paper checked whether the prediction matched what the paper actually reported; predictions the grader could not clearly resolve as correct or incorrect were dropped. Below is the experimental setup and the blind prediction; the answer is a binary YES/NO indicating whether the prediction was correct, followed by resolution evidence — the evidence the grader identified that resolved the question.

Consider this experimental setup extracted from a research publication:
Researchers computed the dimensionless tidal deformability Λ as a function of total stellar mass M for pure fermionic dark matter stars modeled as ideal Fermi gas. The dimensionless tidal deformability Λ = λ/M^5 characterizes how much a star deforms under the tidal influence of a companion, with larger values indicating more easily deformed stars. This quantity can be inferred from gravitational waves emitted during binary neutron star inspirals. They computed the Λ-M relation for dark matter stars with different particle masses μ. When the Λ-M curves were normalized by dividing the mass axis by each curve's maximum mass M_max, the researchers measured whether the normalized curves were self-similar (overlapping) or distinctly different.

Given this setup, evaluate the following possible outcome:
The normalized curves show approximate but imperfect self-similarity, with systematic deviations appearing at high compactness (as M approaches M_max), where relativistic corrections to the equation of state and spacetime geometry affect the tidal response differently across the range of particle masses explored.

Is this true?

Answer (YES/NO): NO